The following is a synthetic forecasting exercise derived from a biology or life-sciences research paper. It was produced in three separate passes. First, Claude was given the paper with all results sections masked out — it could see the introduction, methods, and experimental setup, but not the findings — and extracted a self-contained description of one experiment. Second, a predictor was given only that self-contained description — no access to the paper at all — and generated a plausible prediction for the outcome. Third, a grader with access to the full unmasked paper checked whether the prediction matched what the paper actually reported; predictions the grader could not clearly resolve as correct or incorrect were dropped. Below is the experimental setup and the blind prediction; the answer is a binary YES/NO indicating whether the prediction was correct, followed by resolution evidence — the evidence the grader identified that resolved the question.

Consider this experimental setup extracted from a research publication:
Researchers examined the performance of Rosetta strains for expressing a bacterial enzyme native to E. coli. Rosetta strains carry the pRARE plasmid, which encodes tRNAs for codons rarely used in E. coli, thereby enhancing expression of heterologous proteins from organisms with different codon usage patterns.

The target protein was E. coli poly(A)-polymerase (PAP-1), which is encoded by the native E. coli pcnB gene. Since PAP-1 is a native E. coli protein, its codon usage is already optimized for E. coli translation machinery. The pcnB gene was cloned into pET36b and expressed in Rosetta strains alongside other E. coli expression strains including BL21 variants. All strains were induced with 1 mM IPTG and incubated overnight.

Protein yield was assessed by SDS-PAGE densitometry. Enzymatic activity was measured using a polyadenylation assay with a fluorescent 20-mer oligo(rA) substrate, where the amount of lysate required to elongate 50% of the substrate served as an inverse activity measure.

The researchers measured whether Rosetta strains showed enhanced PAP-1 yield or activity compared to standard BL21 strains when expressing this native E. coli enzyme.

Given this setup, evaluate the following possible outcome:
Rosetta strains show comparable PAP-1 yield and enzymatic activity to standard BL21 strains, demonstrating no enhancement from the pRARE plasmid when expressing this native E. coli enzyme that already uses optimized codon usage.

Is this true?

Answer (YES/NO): NO